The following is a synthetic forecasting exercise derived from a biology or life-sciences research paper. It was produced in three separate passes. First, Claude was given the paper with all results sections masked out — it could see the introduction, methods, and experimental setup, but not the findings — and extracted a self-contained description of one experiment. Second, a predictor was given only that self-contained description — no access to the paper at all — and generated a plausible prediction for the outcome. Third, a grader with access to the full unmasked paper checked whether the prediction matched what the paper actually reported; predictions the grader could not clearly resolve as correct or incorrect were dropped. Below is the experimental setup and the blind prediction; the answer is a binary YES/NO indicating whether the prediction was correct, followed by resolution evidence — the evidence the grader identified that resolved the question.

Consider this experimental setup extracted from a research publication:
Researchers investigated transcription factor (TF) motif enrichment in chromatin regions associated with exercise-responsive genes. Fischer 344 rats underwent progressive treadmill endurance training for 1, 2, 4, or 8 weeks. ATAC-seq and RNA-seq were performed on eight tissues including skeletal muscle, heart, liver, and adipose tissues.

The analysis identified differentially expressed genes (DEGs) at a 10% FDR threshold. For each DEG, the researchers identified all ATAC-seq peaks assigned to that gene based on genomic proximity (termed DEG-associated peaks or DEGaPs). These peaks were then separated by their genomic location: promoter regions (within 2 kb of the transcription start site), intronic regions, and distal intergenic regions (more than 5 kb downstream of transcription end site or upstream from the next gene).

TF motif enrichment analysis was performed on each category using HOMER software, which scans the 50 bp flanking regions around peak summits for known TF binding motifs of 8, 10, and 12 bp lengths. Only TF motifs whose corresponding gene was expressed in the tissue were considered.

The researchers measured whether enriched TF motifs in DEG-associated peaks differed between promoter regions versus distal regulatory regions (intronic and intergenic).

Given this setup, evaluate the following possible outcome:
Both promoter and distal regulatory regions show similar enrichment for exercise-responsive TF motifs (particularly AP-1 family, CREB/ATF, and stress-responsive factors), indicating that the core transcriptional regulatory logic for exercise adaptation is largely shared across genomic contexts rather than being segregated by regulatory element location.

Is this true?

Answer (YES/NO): NO